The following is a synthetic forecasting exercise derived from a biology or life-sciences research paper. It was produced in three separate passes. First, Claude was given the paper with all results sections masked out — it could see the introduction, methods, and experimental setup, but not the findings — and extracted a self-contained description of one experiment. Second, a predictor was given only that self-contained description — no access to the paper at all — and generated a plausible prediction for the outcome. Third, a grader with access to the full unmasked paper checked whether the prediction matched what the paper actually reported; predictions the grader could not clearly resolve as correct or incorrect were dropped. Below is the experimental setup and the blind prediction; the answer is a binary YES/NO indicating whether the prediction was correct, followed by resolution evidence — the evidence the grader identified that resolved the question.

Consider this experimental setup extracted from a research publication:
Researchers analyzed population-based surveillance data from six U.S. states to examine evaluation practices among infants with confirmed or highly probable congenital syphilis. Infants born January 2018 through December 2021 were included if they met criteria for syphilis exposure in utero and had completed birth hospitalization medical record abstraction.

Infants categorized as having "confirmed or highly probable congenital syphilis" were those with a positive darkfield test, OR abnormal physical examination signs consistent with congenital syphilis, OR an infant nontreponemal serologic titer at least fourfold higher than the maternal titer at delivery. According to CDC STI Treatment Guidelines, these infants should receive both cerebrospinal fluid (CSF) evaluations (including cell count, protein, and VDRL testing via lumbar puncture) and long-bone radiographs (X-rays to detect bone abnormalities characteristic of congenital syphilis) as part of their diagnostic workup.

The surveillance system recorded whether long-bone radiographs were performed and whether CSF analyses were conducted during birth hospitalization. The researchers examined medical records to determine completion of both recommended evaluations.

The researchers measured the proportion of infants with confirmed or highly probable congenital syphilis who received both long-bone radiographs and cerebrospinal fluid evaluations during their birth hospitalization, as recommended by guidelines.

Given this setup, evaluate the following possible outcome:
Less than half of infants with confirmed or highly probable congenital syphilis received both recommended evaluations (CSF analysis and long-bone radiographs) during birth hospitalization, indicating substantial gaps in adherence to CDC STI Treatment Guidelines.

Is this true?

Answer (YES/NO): YES